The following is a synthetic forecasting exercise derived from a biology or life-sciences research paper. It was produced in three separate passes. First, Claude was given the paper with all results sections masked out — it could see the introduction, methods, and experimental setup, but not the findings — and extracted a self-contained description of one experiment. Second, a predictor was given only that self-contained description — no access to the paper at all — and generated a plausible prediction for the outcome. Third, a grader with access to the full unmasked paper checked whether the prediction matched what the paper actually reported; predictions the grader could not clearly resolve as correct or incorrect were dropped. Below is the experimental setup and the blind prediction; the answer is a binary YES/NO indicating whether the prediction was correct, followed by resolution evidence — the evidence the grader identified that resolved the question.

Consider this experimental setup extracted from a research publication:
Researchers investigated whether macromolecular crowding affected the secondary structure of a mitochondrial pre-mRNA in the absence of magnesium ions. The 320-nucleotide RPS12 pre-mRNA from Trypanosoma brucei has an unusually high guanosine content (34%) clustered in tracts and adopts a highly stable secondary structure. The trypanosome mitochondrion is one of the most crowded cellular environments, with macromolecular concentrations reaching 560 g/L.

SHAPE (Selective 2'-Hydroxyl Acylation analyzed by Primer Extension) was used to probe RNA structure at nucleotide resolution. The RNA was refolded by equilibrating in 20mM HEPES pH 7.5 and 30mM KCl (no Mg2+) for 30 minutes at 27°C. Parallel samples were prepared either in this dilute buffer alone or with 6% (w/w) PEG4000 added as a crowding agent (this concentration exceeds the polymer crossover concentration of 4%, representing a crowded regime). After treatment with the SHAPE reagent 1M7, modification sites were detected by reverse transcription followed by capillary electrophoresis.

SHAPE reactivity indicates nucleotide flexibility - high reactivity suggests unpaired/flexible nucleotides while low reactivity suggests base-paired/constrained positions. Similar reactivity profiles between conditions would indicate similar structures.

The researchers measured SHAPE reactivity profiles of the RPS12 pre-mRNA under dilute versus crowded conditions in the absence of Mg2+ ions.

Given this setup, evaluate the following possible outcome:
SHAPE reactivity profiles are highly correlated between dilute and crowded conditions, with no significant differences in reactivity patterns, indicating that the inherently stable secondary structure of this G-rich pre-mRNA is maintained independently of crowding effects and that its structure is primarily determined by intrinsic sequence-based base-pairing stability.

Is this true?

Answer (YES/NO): NO